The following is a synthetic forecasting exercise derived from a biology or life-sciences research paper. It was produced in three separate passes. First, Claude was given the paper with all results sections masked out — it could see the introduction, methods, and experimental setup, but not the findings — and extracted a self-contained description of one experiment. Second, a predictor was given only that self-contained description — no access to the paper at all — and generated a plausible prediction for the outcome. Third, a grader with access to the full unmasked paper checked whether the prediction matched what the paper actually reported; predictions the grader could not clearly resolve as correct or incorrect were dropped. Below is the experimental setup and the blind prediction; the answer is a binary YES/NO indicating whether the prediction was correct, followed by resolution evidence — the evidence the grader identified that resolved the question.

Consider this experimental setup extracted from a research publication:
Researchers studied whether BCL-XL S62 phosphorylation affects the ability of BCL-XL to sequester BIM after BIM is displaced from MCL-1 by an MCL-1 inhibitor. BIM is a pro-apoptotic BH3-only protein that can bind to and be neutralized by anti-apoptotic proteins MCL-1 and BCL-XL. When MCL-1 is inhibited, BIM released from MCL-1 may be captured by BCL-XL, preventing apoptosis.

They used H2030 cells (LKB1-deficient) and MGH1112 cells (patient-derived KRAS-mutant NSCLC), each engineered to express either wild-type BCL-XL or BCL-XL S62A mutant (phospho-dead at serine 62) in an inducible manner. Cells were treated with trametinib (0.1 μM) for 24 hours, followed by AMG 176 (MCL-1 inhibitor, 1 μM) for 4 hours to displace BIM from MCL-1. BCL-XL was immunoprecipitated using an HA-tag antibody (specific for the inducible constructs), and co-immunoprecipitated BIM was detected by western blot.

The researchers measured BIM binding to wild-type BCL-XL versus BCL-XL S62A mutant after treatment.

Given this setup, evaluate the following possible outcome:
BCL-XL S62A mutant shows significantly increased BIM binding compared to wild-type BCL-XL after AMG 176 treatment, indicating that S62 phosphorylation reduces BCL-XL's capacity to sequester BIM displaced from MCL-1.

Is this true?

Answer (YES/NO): YES